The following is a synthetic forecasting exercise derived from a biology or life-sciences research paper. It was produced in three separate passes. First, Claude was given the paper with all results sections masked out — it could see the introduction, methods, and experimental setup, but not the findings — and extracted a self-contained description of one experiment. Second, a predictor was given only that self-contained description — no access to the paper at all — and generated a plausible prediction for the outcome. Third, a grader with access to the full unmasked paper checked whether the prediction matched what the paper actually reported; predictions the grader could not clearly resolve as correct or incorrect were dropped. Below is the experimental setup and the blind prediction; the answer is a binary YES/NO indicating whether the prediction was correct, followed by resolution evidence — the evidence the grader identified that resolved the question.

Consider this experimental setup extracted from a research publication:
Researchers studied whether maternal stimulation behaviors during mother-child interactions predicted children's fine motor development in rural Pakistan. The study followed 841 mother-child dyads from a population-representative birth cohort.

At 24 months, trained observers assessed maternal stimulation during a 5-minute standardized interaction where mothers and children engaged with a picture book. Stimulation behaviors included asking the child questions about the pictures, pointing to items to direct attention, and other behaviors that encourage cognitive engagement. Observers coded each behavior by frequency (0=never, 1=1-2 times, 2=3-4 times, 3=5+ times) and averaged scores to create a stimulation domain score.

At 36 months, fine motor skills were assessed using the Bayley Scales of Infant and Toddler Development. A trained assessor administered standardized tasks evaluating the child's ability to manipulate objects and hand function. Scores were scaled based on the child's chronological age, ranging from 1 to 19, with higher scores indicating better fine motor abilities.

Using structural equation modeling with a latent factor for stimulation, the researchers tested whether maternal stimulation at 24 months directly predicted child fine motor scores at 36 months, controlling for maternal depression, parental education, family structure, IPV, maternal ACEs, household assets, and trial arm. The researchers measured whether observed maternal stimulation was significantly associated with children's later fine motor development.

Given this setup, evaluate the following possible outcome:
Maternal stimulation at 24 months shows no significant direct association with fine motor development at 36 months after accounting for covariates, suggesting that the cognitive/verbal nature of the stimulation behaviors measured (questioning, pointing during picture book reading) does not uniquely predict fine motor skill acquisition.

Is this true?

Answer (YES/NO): YES